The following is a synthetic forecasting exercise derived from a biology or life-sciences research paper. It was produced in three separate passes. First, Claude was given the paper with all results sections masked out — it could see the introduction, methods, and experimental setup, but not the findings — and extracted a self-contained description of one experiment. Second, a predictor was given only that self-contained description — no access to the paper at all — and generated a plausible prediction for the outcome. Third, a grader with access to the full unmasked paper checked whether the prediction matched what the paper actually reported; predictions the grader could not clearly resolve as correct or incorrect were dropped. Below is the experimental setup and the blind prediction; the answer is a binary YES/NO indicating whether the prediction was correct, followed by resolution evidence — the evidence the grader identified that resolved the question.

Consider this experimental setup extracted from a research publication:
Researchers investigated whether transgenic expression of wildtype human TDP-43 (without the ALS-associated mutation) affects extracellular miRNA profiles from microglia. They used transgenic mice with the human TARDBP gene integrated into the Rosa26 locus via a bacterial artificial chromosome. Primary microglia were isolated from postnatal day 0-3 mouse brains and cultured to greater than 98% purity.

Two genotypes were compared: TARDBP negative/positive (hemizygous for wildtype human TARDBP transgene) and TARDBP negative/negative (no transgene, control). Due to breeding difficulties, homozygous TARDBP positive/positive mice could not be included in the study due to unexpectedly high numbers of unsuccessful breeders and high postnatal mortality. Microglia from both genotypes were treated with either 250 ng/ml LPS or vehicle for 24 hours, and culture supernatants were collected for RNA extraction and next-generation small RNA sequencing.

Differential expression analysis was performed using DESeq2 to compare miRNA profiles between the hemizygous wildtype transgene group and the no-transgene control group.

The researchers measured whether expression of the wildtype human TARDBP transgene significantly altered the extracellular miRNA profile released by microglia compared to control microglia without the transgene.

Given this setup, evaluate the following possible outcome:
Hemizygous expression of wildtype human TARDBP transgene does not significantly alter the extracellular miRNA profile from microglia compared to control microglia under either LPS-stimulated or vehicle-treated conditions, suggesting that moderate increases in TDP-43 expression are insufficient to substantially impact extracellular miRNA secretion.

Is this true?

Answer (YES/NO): NO